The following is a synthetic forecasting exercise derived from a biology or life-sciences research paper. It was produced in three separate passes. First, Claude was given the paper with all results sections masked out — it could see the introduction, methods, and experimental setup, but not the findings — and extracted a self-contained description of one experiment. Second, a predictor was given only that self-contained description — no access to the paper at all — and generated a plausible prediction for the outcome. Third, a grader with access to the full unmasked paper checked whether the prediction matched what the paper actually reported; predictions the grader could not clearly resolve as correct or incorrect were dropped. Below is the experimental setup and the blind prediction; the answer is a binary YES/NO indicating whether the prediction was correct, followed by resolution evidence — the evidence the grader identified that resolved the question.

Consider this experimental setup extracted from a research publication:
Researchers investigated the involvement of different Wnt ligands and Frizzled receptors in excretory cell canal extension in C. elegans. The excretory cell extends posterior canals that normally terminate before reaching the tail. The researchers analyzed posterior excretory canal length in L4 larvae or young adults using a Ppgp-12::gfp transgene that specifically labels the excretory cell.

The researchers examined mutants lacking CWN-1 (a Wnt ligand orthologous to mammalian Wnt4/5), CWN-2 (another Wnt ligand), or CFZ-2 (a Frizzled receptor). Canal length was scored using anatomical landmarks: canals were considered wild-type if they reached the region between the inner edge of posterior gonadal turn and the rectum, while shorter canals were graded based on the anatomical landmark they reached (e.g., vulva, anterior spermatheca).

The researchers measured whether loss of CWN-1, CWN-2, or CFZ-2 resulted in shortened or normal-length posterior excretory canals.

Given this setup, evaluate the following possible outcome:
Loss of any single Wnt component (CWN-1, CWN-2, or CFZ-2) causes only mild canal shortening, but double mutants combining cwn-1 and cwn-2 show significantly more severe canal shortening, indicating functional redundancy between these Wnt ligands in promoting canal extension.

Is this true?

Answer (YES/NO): NO